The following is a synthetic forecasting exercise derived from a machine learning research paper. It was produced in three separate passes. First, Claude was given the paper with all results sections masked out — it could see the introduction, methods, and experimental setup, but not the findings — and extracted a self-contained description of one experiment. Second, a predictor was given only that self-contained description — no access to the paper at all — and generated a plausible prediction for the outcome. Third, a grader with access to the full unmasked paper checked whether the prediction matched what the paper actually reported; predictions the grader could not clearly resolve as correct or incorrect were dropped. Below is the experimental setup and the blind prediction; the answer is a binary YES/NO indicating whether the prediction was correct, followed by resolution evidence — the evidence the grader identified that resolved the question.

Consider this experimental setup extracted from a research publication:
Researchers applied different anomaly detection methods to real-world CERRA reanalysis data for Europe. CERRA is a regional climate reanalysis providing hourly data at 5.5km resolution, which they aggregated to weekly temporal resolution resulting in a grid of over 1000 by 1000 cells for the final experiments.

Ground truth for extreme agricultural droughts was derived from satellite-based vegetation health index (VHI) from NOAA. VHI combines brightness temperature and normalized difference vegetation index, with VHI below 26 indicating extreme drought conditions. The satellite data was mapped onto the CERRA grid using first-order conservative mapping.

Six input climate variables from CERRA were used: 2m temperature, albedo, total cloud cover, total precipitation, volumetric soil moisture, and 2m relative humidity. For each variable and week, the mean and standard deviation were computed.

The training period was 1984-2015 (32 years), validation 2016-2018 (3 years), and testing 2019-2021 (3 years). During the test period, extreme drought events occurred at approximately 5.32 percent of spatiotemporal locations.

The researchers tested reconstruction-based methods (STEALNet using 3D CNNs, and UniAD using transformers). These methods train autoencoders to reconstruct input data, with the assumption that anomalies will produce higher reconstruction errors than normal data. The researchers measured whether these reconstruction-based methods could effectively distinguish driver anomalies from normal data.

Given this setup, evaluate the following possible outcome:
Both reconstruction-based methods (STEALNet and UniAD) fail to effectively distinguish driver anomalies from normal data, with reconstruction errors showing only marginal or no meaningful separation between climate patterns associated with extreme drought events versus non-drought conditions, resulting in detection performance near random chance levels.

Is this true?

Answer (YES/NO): NO